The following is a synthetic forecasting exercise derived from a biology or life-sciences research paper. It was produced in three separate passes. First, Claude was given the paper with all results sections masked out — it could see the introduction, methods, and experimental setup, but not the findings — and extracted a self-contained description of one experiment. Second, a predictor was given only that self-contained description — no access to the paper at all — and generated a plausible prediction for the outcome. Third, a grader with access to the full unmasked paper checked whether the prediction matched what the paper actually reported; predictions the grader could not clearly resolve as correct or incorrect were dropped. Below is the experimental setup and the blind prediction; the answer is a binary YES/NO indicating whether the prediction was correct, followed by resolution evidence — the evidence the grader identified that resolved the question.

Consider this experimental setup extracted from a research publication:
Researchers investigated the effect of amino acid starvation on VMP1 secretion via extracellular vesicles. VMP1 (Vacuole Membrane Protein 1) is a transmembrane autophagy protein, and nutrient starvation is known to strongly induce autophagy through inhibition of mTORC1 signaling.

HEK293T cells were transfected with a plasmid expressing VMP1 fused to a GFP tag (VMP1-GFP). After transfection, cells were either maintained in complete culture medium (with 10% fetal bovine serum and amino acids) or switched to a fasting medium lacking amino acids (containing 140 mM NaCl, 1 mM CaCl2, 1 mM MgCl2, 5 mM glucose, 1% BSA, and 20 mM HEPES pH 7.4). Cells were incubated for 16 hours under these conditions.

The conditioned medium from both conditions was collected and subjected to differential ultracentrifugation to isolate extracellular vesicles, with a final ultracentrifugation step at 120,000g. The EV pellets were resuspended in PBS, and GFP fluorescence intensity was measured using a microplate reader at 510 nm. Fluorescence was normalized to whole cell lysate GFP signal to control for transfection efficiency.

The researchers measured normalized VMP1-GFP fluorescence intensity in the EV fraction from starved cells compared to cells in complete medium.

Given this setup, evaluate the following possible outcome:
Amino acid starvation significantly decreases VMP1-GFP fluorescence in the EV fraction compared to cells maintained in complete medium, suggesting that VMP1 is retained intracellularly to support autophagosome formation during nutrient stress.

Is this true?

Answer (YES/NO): YES